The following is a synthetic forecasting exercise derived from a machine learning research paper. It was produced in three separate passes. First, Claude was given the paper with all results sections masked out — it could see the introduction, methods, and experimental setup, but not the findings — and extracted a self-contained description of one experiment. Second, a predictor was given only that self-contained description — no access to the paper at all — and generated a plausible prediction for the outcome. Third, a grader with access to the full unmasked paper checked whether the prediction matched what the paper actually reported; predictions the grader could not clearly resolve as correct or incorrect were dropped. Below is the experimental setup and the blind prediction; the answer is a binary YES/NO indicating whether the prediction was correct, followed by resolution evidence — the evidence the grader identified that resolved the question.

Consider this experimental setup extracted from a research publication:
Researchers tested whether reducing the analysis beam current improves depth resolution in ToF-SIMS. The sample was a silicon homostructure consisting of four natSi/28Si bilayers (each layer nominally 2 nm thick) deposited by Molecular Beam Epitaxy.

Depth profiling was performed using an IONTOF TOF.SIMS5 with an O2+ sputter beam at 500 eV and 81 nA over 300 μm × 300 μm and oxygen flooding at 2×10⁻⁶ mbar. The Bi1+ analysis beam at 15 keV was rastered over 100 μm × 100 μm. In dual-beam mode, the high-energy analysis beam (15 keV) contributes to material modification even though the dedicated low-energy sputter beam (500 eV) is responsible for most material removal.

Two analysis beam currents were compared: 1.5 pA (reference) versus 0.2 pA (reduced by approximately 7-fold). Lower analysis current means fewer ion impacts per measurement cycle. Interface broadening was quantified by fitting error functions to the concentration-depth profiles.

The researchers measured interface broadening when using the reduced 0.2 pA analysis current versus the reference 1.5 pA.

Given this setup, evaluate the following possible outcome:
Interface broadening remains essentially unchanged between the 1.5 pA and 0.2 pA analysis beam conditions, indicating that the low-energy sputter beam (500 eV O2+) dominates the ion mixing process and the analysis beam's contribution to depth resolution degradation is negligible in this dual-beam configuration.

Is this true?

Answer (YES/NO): NO